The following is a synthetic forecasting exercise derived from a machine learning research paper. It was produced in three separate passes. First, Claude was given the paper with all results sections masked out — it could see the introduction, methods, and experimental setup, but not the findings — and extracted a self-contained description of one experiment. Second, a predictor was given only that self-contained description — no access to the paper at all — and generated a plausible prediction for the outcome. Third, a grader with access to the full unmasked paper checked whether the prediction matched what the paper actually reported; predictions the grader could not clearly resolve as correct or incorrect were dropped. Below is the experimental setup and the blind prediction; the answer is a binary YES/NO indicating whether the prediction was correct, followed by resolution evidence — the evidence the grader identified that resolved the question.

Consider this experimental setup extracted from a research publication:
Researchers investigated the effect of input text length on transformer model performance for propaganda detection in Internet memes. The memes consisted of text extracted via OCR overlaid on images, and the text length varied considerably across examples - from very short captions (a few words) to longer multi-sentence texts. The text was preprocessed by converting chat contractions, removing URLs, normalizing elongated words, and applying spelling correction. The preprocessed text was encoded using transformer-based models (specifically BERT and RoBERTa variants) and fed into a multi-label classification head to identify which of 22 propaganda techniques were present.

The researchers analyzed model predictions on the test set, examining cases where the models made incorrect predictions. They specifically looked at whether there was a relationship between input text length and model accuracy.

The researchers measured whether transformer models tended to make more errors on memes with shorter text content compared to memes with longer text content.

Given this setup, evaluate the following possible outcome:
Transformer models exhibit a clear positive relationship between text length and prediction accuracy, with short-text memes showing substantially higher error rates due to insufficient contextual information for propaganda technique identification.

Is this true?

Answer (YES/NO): NO